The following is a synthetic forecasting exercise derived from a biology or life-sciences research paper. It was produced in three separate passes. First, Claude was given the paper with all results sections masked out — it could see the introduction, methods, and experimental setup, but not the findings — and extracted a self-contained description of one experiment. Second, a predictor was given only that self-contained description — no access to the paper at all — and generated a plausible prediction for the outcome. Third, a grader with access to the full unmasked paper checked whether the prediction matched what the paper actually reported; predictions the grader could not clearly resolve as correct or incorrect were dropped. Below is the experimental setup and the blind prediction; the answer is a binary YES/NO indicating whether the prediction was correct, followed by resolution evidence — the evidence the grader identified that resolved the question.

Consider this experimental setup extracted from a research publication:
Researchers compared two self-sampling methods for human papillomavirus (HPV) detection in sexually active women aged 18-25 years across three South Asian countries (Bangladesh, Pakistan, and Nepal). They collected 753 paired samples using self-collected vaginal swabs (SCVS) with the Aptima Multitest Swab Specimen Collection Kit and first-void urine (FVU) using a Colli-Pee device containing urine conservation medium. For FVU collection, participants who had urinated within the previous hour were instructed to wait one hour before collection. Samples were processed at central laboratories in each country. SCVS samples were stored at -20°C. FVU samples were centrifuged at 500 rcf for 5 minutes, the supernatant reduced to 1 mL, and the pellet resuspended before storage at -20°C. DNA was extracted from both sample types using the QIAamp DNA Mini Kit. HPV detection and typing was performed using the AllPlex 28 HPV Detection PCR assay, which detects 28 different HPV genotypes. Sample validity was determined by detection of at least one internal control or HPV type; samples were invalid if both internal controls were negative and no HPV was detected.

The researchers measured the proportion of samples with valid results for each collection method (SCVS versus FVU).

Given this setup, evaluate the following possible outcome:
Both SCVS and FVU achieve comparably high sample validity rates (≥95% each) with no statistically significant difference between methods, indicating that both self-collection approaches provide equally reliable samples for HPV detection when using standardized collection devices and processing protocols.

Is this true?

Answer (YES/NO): YES